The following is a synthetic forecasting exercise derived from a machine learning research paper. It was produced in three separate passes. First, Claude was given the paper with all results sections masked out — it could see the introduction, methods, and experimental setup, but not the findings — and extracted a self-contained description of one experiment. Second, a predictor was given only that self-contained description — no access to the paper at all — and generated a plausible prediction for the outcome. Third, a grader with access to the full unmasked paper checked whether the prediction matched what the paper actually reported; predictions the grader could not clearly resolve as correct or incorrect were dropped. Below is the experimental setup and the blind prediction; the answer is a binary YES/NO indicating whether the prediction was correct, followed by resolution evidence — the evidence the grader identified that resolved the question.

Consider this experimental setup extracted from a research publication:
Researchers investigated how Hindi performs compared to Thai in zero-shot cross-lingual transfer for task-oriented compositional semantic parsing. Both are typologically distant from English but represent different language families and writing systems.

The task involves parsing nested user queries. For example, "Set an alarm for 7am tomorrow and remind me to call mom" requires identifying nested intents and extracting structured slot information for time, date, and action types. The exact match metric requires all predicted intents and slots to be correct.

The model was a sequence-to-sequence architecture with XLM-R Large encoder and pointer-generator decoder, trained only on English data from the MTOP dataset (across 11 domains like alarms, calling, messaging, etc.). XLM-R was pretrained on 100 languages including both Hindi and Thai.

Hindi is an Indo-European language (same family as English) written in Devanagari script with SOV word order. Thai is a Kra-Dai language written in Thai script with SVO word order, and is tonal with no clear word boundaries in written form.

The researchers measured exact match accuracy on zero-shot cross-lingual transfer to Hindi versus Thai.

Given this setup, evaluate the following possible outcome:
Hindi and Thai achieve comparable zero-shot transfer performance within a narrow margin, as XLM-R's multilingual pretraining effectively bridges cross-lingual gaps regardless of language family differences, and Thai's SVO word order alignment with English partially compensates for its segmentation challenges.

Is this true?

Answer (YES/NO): NO